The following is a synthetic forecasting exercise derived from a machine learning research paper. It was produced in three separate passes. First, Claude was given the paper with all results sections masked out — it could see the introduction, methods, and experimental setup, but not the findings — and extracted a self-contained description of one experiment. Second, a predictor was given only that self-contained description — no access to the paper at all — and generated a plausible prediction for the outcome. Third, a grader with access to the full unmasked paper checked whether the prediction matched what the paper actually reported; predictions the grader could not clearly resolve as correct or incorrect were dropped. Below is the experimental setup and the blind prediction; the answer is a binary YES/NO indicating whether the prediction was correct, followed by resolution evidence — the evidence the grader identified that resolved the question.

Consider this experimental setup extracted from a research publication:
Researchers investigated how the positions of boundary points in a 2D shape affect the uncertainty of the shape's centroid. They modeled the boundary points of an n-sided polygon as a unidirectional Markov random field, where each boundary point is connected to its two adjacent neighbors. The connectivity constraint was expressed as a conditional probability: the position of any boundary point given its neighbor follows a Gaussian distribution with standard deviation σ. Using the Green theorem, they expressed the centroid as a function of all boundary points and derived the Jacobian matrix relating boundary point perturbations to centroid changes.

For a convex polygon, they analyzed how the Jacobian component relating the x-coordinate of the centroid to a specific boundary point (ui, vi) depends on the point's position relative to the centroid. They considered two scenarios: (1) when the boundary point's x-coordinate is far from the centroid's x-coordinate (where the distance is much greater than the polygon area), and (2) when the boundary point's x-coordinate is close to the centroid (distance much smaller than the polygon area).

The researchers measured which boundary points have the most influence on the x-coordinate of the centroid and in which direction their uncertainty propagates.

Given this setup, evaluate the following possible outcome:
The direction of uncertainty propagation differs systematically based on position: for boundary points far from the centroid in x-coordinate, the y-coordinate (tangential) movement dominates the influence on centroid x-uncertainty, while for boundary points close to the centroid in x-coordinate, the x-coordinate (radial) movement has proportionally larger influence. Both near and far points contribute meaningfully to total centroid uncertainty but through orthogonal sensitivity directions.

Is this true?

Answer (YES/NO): NO